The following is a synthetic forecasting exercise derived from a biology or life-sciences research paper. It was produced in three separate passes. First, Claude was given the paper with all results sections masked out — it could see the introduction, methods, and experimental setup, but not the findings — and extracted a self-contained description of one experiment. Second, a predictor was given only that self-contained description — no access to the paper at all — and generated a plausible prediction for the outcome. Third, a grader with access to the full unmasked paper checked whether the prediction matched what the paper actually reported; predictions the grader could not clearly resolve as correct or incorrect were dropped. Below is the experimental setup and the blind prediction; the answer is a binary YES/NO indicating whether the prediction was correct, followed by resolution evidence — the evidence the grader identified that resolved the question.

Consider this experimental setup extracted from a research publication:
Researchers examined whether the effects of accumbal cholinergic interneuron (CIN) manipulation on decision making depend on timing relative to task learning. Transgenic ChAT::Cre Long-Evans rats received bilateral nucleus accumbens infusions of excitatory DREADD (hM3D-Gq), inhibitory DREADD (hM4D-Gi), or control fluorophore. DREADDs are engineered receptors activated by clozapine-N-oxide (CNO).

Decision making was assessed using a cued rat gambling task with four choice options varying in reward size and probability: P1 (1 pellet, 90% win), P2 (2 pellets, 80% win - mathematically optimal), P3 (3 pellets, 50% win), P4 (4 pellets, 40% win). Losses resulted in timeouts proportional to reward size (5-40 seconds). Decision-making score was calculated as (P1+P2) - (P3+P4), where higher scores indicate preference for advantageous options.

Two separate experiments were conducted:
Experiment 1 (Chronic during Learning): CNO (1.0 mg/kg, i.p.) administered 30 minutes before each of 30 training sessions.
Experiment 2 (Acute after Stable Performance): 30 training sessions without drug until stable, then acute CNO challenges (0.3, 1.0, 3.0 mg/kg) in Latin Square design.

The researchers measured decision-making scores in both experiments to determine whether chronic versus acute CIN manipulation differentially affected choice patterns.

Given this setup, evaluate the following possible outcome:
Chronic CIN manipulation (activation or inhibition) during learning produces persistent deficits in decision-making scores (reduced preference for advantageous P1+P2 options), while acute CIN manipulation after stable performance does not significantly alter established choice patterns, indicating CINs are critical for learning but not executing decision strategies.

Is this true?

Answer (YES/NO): NO